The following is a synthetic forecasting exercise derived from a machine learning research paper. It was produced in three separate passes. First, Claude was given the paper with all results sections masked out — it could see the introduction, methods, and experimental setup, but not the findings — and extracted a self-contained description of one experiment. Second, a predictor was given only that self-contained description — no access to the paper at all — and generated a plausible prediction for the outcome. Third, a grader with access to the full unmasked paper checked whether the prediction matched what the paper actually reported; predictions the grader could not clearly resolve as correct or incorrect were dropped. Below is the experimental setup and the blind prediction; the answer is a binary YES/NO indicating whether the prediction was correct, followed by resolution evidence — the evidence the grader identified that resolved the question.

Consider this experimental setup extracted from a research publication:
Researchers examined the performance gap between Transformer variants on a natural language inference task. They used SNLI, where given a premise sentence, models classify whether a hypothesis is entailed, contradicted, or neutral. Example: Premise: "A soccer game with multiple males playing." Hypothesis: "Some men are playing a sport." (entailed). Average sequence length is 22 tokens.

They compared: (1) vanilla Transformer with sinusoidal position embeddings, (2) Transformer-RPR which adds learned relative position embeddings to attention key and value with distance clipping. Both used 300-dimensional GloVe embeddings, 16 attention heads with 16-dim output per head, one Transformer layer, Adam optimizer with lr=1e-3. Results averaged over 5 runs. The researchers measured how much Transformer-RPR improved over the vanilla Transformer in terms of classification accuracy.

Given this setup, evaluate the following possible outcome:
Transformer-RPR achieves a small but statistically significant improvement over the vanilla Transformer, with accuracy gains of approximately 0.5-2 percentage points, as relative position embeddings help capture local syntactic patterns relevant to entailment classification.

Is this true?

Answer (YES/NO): YES